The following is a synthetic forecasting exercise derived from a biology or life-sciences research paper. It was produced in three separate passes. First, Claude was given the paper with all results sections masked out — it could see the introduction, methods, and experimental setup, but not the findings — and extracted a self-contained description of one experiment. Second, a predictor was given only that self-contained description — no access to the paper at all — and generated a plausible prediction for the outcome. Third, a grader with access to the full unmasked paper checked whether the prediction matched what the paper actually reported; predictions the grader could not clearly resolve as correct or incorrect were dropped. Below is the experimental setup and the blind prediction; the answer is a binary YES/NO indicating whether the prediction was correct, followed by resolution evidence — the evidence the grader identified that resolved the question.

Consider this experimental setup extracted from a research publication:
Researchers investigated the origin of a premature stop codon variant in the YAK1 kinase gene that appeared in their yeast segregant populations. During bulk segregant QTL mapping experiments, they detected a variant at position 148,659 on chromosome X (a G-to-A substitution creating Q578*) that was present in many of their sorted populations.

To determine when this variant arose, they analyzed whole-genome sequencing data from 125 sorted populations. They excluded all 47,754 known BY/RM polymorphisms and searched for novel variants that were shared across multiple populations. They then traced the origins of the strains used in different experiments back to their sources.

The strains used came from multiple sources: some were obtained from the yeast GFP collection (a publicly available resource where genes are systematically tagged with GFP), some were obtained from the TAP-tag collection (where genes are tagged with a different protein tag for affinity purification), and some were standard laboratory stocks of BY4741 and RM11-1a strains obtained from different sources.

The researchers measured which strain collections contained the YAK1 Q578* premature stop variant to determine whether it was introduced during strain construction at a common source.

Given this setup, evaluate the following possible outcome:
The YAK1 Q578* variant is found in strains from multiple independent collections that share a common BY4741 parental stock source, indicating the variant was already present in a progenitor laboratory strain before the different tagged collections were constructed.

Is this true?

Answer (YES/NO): YES